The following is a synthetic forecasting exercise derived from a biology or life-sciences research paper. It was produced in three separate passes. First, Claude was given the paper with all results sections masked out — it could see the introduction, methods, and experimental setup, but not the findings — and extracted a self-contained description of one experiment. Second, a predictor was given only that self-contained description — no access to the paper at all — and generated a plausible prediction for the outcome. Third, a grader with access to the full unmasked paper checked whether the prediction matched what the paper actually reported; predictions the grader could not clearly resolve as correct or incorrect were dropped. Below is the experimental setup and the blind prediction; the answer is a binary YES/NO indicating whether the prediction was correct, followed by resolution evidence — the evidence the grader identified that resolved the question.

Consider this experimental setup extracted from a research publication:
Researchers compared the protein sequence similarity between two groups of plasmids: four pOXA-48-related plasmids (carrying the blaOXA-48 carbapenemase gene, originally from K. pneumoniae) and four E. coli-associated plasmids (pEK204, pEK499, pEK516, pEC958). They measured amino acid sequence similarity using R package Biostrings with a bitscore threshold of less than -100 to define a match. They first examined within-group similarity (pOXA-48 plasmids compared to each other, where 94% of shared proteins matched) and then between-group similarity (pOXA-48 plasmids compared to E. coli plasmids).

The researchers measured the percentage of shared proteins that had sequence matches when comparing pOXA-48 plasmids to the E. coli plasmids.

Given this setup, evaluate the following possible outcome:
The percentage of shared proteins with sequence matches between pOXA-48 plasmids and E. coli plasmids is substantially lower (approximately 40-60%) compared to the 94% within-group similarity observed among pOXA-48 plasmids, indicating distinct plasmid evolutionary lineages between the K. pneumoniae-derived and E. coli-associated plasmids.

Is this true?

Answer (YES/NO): NO